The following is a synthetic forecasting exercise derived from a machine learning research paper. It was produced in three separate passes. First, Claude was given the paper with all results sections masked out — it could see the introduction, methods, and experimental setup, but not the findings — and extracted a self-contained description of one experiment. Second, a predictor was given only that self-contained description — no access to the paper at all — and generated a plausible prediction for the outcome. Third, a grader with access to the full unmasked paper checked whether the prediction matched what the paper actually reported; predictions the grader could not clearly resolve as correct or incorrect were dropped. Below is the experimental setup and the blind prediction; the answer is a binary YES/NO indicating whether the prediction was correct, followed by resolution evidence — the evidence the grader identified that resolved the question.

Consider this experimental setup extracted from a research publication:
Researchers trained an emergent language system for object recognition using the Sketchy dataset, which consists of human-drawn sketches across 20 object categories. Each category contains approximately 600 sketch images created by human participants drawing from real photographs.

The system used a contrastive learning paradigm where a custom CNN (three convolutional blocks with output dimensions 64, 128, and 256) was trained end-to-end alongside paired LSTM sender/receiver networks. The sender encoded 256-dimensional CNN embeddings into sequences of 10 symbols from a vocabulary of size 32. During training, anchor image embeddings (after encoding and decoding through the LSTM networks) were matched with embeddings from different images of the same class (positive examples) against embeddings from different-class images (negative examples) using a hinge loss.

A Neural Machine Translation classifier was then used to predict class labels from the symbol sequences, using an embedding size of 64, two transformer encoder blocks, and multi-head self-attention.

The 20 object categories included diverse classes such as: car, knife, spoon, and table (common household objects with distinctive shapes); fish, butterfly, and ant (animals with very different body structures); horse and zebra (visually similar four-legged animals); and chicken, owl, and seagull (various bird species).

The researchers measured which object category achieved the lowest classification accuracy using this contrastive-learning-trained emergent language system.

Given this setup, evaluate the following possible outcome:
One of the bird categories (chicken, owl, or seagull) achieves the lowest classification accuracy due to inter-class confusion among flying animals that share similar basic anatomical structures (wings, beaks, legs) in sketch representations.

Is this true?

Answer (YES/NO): NO